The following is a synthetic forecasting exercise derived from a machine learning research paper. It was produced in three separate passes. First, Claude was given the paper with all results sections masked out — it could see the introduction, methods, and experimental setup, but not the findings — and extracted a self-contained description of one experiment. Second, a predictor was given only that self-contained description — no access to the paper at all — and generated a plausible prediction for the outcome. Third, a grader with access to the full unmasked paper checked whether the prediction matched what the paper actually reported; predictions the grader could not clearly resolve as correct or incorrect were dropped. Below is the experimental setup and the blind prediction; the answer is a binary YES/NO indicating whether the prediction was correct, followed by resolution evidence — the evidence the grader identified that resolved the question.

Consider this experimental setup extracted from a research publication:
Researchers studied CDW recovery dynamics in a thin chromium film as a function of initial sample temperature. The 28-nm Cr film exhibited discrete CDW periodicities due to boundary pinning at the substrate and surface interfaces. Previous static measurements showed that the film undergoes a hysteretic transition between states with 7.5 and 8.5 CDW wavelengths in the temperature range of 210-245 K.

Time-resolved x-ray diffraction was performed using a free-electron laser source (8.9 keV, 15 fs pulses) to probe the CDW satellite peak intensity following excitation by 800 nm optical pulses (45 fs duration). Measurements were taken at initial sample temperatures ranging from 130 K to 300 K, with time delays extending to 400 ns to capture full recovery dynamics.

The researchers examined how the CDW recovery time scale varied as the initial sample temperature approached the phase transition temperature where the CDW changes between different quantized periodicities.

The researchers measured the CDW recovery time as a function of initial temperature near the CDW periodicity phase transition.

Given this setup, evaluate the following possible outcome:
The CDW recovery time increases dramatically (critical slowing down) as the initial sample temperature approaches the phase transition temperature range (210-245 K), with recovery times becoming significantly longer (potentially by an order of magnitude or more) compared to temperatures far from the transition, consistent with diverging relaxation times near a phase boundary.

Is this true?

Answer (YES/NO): YES